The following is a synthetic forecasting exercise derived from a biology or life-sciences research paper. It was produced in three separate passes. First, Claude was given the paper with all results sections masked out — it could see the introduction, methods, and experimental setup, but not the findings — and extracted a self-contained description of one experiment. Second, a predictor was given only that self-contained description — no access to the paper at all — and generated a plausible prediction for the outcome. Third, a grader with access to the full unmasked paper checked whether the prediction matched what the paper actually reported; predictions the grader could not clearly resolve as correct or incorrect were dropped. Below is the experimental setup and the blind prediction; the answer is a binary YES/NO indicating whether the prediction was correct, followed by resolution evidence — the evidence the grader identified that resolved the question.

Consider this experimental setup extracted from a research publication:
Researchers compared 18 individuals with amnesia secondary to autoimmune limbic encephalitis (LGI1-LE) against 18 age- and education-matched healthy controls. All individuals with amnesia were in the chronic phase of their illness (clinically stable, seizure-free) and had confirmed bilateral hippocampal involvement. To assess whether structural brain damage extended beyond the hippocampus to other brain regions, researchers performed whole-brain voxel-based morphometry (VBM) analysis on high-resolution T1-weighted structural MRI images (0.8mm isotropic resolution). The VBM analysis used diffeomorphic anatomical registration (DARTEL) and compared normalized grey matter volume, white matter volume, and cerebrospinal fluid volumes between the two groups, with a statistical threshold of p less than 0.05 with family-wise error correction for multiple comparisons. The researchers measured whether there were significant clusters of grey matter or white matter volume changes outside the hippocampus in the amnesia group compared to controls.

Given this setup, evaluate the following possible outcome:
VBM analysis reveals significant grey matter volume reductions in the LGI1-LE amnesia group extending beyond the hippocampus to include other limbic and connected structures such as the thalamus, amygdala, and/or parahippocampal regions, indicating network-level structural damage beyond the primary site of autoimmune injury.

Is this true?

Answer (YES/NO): NO